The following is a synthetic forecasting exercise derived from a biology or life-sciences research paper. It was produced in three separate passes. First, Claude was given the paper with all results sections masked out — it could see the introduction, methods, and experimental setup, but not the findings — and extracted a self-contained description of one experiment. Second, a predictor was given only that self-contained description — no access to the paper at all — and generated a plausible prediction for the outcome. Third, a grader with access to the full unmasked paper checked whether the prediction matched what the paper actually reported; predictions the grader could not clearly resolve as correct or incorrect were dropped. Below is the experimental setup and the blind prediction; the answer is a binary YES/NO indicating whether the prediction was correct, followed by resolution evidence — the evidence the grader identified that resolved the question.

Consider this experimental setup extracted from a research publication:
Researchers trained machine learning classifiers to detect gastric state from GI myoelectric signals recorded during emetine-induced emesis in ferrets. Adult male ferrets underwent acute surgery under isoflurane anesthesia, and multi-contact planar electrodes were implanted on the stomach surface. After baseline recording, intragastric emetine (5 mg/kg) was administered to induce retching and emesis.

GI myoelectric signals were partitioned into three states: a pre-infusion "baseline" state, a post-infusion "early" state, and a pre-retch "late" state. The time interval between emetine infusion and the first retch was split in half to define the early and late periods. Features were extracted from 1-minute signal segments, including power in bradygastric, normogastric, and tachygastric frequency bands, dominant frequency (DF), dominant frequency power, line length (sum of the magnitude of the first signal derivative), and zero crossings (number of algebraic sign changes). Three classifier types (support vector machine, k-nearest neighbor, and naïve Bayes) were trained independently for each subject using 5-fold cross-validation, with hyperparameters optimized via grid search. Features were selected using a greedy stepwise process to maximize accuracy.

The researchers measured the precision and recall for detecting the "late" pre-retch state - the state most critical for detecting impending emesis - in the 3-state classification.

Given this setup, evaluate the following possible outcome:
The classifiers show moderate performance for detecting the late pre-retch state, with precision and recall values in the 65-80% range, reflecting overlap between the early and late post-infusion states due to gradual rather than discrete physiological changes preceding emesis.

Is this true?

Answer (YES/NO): NO